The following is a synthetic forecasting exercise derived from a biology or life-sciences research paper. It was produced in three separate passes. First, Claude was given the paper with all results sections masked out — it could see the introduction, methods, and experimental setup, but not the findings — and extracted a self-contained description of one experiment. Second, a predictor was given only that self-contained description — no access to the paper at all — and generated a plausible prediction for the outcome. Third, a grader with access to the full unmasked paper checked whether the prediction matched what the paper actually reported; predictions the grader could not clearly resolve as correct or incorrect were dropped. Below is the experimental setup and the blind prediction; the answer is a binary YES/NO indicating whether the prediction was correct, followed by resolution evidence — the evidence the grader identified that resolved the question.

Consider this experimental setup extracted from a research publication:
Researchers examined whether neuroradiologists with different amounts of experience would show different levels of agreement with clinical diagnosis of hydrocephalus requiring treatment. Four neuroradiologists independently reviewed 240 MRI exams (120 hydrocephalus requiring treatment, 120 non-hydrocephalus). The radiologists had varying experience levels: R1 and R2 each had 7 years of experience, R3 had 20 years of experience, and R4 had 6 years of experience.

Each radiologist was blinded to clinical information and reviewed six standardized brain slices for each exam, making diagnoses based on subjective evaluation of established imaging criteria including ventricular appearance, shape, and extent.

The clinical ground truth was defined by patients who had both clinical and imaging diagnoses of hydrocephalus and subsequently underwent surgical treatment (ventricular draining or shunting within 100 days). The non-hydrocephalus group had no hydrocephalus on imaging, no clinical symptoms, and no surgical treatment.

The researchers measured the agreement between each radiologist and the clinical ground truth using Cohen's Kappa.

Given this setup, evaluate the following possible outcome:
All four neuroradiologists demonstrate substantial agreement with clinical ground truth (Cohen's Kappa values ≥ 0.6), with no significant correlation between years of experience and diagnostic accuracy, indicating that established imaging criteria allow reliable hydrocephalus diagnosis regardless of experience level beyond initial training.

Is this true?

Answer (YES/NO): YES